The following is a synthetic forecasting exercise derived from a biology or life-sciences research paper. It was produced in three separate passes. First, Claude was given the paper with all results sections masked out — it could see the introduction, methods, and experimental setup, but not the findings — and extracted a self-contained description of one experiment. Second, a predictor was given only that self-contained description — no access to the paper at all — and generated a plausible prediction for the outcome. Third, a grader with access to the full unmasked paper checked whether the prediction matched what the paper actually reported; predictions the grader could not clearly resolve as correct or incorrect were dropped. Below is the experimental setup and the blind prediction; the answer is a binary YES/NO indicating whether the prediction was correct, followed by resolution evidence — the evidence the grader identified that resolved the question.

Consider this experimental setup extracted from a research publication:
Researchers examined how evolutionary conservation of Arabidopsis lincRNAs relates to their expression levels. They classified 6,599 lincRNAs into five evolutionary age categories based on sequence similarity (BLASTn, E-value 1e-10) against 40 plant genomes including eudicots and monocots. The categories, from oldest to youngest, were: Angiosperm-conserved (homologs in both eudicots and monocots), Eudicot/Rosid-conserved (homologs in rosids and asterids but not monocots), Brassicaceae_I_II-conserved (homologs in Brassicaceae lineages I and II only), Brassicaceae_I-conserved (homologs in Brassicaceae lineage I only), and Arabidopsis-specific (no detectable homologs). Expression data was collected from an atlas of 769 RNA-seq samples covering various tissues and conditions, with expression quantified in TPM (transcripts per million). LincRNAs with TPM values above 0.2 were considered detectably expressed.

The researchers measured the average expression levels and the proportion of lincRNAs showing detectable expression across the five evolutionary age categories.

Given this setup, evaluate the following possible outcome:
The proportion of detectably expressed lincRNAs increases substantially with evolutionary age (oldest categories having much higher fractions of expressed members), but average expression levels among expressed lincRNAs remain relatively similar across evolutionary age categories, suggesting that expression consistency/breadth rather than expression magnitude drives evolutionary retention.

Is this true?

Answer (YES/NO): NO